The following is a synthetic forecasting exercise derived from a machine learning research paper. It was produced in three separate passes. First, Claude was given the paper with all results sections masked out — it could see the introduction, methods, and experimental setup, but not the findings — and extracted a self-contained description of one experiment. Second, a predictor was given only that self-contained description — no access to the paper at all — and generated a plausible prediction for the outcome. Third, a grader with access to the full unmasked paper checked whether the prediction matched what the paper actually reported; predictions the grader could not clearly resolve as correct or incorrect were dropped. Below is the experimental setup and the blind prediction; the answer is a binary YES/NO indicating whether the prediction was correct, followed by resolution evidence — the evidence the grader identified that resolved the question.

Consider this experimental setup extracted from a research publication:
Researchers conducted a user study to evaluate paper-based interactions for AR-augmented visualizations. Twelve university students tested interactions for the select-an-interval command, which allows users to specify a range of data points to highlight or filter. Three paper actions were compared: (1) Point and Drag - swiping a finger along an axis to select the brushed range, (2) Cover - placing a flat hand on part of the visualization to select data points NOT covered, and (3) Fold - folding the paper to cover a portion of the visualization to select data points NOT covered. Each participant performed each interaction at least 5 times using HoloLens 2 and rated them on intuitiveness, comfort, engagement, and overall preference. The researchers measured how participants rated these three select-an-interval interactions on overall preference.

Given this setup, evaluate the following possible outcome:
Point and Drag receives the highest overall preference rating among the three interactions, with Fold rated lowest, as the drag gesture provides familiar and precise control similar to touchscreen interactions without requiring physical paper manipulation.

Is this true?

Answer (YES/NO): YES